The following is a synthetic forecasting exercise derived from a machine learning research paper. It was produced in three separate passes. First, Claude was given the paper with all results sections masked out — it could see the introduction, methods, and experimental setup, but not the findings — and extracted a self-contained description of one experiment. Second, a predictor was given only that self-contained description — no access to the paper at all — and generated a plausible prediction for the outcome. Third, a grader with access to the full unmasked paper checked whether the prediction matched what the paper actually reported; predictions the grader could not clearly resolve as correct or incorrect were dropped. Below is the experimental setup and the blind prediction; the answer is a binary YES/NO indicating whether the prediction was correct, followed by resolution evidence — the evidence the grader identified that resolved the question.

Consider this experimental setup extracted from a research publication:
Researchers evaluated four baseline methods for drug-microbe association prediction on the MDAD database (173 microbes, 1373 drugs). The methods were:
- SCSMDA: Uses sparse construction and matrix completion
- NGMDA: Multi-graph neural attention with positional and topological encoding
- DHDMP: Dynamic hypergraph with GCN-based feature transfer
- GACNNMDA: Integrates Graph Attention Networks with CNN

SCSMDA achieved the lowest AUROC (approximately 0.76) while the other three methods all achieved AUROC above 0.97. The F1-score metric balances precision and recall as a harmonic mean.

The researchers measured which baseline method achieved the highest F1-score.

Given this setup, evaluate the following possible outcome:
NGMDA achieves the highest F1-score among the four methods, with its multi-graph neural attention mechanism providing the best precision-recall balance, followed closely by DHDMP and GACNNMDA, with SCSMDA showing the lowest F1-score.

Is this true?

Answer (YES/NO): NO